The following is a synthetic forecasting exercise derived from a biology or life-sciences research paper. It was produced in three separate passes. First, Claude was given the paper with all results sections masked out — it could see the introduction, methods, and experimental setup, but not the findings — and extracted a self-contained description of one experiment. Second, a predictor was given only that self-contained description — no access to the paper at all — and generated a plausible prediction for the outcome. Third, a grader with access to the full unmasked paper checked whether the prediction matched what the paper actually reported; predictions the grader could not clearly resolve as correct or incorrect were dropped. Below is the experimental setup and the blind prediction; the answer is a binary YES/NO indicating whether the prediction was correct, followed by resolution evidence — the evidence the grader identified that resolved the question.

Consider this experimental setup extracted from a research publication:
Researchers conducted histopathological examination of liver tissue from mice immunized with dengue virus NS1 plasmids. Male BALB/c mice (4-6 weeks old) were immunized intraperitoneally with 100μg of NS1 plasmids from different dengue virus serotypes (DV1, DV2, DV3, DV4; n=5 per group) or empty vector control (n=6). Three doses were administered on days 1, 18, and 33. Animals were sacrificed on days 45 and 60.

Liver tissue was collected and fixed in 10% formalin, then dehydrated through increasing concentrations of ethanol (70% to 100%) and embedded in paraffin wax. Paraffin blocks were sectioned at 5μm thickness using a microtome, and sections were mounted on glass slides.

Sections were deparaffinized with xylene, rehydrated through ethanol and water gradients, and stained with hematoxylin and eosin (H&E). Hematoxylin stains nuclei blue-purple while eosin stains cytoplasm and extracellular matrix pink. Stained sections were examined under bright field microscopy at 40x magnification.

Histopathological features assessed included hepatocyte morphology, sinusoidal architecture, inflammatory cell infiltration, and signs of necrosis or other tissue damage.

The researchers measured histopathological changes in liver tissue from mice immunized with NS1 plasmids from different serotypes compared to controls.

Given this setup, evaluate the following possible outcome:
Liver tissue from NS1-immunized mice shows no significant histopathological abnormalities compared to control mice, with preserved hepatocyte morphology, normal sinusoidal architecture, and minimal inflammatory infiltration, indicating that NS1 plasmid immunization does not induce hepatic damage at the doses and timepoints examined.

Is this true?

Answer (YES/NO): NO